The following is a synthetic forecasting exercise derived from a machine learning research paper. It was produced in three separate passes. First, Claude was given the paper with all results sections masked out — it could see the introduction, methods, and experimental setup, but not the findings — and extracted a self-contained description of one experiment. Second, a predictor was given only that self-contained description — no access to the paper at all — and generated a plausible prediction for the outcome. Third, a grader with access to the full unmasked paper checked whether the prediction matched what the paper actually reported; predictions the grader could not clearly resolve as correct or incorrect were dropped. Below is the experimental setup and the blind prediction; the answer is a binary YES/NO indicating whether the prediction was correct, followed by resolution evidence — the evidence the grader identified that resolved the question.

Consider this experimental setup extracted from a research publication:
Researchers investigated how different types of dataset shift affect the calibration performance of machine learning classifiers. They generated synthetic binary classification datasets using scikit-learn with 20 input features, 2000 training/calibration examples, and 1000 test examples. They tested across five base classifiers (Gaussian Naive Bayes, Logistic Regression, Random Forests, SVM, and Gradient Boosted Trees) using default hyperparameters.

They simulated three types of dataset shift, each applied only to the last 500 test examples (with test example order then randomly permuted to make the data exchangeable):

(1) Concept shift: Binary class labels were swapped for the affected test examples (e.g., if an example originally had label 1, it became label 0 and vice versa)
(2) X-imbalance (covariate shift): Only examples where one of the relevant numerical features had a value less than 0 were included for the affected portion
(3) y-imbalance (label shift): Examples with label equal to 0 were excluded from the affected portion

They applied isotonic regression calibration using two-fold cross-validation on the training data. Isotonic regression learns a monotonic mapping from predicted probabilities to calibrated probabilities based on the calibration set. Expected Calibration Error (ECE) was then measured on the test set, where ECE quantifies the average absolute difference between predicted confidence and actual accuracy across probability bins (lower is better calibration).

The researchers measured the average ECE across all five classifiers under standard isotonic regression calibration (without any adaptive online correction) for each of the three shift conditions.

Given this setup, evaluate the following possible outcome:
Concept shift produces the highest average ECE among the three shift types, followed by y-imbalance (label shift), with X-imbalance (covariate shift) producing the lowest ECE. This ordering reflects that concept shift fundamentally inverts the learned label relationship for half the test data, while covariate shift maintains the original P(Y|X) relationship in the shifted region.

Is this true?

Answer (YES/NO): NO